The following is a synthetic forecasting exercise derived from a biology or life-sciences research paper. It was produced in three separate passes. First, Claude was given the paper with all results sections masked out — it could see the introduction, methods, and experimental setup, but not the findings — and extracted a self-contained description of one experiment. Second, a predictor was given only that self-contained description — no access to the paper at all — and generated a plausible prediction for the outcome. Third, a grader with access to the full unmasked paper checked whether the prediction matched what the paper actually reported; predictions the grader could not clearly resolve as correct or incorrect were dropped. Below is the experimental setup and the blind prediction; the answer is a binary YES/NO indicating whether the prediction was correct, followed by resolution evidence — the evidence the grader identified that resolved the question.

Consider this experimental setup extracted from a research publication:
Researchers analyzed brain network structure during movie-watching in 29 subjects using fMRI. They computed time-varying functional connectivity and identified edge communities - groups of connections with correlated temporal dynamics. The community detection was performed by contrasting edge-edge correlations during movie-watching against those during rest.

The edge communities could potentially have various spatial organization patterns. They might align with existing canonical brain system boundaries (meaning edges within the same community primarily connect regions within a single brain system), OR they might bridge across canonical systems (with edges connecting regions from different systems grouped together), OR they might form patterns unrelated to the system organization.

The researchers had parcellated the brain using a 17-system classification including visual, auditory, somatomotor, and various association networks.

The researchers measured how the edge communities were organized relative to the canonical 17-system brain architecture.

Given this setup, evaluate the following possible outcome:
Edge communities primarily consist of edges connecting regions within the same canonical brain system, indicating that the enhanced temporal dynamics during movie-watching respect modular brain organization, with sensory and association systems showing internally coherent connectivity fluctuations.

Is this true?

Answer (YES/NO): NO